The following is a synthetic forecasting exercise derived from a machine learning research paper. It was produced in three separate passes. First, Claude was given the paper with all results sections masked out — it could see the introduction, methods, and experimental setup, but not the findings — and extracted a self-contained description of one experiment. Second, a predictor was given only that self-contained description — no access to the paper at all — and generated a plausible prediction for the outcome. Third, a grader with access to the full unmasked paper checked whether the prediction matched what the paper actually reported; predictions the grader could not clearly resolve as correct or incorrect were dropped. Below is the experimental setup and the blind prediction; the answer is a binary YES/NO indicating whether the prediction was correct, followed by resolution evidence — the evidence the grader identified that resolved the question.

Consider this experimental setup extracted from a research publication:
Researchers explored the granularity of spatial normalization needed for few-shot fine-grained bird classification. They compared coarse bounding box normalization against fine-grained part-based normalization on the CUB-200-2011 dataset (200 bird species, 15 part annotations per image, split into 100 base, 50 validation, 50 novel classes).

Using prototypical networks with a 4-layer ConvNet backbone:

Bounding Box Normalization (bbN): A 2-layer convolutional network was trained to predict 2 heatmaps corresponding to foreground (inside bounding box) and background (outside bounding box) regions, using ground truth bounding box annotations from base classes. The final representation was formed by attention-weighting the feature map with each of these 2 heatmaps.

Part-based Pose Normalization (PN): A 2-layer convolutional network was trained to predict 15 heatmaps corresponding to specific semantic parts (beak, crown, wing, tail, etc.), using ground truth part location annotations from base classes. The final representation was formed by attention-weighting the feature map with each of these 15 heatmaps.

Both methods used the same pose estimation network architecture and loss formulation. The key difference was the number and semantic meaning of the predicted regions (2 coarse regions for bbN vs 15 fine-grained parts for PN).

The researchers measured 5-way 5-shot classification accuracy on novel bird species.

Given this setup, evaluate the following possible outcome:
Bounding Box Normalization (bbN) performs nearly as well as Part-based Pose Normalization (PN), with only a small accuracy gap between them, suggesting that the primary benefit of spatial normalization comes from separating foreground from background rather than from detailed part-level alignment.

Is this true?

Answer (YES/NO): NO